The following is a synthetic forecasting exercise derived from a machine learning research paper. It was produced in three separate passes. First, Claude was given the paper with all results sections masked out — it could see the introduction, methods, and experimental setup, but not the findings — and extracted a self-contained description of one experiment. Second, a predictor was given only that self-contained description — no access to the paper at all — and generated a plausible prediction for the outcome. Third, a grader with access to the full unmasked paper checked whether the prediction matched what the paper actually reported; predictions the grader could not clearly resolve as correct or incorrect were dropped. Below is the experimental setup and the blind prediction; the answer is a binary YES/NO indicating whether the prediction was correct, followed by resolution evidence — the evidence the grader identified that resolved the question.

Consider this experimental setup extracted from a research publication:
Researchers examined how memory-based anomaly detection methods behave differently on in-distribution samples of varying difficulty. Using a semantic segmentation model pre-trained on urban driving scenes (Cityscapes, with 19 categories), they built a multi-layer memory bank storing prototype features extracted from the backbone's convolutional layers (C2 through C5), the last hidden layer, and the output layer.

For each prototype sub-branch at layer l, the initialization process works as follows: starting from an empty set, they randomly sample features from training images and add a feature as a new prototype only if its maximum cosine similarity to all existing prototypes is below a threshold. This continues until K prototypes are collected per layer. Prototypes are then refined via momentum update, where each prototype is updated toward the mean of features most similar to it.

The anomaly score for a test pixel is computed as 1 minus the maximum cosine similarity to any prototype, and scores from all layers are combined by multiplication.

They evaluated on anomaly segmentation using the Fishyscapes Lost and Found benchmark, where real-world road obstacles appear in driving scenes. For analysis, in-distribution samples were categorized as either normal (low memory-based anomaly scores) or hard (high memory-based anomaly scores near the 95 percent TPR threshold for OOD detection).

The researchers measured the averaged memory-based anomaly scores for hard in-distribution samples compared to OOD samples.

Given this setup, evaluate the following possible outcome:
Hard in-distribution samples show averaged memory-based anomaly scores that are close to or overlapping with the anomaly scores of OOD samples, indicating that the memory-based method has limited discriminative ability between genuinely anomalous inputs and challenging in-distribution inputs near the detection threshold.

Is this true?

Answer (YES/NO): YES